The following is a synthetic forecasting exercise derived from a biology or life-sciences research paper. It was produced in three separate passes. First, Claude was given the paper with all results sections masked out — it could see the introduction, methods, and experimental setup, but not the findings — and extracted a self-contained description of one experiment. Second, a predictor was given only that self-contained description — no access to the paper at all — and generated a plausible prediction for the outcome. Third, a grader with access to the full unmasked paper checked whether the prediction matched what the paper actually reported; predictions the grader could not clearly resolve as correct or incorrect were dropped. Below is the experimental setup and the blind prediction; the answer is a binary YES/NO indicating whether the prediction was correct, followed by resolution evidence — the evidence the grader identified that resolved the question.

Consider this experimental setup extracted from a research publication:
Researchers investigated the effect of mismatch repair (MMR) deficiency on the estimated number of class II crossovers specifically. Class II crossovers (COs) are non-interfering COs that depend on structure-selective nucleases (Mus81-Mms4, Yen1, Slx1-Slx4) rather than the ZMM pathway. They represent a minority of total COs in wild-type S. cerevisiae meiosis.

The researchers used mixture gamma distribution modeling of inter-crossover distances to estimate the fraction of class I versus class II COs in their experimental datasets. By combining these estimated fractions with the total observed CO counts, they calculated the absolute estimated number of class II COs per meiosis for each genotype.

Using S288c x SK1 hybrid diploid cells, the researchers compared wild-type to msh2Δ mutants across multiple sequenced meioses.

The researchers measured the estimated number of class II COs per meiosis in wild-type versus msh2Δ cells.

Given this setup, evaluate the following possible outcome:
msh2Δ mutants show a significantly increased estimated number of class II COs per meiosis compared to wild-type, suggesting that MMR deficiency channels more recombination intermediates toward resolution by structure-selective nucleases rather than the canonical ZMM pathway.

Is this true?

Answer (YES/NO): NO